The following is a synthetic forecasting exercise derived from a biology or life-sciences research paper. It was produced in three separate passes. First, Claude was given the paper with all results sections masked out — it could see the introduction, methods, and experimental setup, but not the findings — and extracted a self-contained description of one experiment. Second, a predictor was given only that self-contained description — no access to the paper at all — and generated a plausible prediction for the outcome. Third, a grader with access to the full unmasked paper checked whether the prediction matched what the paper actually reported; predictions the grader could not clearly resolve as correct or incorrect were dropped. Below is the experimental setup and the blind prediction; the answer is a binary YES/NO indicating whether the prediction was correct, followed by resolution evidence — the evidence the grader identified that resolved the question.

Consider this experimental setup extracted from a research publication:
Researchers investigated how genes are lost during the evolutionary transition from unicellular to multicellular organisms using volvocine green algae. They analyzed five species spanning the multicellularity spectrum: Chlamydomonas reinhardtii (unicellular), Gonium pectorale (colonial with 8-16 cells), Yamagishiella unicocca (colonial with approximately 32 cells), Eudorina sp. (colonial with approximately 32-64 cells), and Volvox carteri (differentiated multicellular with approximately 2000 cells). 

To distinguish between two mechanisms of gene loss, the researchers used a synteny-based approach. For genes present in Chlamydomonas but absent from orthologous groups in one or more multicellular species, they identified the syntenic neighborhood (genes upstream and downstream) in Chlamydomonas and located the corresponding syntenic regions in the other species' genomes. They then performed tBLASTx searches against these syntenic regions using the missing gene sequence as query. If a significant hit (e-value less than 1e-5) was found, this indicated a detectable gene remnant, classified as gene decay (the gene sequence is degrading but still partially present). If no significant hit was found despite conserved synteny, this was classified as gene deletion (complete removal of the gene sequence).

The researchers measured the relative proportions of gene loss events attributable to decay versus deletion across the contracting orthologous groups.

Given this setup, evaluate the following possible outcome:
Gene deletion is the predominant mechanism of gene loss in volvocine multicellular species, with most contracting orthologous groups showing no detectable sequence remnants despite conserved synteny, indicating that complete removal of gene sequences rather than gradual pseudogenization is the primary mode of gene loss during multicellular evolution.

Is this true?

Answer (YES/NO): NO